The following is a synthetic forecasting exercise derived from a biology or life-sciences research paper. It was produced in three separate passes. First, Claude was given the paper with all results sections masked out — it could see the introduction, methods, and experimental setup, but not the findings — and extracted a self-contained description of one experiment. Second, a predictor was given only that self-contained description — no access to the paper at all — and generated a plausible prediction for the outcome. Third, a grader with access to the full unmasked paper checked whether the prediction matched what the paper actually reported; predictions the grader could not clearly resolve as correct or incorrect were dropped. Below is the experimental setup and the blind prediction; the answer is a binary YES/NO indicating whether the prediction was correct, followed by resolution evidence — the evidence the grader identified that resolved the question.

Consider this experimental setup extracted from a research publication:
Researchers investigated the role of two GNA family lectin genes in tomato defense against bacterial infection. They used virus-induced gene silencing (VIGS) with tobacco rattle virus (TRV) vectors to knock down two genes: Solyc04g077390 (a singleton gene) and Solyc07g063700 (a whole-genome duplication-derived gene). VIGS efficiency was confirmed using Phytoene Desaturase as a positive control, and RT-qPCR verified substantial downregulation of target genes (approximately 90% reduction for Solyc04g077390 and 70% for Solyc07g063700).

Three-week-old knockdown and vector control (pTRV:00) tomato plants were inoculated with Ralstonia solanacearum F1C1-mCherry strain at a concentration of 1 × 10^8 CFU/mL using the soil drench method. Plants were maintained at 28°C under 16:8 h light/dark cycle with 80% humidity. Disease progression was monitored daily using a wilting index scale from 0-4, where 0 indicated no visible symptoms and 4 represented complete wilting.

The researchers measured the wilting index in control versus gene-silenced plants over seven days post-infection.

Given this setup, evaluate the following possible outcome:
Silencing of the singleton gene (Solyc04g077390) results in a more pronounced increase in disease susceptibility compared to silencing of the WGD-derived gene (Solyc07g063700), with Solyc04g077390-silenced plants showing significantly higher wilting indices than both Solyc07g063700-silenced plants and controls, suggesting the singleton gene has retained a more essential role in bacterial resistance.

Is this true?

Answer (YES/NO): NO